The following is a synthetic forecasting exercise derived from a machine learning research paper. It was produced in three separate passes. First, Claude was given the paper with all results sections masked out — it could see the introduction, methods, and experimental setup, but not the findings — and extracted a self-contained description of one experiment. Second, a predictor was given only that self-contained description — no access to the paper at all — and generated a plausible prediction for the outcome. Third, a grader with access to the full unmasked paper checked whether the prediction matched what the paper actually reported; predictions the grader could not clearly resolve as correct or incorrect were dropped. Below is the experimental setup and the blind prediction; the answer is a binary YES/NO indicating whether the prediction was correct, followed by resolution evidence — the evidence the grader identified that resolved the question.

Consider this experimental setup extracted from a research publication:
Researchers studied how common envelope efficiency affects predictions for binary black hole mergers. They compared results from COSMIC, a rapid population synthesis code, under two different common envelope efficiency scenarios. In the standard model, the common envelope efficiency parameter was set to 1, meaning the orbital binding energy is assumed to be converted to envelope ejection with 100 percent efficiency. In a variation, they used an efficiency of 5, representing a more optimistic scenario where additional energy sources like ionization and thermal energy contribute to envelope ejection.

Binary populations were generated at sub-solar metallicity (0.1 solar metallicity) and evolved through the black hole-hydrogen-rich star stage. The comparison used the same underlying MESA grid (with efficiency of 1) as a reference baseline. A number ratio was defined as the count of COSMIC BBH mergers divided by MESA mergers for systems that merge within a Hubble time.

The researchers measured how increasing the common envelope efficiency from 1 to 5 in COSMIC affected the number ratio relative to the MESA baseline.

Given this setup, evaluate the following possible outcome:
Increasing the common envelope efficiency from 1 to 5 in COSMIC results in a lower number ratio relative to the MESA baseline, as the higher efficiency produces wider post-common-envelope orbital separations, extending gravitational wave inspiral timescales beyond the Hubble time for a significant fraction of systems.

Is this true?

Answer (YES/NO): NO